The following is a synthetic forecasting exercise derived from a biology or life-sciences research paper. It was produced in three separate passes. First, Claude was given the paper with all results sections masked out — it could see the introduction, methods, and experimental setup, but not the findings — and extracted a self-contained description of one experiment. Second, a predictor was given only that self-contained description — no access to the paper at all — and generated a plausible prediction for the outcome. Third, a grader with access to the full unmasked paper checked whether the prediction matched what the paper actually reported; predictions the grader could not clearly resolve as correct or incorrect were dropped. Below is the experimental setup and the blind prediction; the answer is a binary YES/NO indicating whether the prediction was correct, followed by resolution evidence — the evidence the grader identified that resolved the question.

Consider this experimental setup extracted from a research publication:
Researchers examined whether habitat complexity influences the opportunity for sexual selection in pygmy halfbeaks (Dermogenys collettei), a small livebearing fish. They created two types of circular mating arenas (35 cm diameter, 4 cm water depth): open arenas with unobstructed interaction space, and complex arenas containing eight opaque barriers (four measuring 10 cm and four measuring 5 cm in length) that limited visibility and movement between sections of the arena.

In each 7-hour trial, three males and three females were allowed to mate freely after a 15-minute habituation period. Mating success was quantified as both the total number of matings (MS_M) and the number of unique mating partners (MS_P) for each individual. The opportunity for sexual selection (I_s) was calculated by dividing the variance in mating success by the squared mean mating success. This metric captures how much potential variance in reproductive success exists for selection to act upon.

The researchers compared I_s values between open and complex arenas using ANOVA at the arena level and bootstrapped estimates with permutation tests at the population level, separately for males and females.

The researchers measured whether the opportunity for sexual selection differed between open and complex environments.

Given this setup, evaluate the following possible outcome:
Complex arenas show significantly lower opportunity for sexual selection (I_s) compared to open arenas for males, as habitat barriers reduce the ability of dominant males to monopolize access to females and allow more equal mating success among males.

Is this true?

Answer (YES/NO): NO